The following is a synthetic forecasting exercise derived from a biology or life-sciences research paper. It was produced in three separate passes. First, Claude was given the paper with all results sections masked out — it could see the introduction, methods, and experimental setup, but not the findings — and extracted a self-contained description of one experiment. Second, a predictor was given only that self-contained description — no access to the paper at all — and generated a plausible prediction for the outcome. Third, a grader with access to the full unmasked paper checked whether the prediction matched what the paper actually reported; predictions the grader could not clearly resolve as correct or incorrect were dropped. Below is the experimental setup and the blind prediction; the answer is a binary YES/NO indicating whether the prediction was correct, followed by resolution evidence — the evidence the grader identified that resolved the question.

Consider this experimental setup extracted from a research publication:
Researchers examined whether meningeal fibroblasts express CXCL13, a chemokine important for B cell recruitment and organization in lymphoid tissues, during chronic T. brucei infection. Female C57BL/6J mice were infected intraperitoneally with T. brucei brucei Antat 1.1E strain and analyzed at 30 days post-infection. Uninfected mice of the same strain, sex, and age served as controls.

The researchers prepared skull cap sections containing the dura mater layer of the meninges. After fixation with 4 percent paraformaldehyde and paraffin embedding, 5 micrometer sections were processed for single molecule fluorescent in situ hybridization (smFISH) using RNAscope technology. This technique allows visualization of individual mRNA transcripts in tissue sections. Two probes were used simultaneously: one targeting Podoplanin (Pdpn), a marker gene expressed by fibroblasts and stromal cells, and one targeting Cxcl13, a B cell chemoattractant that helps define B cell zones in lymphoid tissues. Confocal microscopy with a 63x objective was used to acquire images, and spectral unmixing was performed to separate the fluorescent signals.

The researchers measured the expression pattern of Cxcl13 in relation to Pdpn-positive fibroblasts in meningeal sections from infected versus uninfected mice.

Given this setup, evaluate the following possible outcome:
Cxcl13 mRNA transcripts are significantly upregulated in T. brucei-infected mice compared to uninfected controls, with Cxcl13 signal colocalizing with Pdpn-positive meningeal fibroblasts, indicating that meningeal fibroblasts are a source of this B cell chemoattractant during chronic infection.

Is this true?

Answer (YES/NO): YES